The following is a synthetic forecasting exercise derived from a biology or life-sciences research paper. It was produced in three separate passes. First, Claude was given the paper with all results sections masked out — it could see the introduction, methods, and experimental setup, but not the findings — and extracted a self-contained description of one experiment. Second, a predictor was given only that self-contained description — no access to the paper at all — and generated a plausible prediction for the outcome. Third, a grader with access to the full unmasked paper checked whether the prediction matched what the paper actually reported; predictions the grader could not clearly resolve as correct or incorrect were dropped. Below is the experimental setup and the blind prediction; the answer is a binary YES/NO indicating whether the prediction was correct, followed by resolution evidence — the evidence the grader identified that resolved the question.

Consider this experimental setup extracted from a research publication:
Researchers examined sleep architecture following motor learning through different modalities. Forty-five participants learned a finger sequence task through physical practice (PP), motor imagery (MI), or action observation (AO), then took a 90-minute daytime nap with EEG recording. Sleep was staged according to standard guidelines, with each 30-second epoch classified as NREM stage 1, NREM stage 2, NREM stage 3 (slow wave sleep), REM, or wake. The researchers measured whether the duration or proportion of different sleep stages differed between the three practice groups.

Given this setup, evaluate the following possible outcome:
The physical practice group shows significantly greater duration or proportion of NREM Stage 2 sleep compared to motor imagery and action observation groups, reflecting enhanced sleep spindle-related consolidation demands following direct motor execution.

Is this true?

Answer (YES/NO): NO